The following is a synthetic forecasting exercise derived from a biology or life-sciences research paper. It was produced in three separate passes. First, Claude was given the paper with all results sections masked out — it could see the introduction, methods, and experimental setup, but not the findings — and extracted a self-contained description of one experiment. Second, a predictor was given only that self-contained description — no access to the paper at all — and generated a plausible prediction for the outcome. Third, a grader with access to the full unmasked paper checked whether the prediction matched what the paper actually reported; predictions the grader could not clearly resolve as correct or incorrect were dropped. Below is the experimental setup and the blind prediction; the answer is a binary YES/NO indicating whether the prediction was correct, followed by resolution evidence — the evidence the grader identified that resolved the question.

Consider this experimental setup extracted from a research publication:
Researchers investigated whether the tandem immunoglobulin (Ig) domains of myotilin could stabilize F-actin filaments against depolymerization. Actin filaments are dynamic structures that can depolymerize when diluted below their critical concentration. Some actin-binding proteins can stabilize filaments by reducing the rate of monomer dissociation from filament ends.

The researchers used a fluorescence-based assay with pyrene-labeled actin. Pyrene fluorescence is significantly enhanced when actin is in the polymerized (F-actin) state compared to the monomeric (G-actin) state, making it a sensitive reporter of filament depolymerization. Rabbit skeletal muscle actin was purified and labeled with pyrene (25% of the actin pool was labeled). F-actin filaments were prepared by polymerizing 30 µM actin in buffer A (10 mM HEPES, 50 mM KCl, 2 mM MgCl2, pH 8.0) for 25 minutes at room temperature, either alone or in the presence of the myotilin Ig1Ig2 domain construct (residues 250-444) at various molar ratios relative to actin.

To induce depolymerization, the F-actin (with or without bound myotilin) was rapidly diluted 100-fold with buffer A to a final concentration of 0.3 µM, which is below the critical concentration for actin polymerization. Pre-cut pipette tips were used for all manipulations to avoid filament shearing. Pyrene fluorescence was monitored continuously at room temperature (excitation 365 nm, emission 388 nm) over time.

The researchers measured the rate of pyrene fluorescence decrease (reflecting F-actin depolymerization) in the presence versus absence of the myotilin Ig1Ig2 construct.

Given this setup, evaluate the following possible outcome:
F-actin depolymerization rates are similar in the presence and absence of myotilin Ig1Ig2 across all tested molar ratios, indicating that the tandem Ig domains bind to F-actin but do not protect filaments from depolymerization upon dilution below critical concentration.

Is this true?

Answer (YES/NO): NO